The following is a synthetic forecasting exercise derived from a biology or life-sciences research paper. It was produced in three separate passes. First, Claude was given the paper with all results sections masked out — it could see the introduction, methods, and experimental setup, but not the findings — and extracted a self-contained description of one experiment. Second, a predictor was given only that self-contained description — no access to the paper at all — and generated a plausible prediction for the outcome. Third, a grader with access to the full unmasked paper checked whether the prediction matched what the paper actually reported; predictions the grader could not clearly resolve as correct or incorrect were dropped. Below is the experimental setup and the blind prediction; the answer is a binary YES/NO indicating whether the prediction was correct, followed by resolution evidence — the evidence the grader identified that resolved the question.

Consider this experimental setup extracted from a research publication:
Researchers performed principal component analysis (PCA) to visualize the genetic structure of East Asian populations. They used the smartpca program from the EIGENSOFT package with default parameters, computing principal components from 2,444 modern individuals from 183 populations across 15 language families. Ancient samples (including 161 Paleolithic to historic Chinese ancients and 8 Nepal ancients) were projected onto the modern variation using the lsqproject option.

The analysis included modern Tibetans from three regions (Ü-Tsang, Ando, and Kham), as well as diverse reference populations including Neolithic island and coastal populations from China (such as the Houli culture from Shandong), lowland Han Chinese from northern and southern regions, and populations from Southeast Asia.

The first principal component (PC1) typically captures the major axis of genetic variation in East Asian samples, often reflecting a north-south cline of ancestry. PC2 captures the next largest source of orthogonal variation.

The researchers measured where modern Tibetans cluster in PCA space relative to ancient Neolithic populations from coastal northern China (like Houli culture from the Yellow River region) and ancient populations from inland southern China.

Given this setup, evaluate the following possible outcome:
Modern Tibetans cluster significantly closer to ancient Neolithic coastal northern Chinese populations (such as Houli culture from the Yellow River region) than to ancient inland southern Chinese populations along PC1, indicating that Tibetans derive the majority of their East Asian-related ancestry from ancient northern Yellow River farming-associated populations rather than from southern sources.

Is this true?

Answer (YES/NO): NO